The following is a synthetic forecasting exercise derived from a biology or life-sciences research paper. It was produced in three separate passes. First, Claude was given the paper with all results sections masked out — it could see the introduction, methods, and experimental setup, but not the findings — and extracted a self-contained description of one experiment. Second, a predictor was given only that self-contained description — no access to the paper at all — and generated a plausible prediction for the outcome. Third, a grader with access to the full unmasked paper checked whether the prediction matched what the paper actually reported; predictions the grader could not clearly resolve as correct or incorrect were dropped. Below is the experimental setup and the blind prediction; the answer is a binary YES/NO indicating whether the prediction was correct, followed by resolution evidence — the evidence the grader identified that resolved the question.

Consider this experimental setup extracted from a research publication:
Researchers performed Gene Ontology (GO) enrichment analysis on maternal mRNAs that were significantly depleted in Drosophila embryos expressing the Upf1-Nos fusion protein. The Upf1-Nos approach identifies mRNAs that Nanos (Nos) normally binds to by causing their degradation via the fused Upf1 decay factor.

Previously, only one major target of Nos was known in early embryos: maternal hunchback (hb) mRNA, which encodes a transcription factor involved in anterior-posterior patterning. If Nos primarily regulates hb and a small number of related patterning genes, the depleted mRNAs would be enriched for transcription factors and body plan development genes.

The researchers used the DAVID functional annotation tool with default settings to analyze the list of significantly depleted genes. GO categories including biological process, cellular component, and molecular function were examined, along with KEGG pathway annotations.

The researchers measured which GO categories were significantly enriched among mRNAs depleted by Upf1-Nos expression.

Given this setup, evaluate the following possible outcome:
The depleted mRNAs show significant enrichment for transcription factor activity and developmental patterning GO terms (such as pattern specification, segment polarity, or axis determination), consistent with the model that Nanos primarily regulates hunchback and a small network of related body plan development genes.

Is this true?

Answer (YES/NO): NO